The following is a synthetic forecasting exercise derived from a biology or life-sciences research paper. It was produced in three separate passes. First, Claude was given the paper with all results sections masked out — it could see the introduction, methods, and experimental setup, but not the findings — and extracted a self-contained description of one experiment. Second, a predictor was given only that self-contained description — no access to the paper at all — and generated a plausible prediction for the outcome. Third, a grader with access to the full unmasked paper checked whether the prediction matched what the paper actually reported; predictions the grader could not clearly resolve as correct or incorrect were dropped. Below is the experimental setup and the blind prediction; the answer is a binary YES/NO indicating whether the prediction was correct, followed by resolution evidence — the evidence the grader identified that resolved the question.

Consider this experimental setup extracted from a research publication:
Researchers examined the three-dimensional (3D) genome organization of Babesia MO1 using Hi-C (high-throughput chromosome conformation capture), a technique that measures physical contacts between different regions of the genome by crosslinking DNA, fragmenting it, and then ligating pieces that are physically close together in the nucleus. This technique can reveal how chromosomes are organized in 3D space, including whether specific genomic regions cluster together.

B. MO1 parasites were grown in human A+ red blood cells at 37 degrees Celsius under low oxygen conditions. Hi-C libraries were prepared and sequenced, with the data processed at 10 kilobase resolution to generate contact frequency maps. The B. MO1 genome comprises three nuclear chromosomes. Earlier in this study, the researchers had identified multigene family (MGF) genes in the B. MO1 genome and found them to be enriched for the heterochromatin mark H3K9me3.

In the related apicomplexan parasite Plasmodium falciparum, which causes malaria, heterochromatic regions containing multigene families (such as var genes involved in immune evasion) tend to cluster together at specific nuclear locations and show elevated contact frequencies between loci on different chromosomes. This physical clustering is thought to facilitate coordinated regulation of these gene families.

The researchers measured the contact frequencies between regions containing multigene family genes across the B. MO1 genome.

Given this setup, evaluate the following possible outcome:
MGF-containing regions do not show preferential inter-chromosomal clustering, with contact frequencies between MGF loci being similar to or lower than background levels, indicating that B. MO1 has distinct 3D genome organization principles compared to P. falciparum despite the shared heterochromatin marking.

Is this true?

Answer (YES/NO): NO